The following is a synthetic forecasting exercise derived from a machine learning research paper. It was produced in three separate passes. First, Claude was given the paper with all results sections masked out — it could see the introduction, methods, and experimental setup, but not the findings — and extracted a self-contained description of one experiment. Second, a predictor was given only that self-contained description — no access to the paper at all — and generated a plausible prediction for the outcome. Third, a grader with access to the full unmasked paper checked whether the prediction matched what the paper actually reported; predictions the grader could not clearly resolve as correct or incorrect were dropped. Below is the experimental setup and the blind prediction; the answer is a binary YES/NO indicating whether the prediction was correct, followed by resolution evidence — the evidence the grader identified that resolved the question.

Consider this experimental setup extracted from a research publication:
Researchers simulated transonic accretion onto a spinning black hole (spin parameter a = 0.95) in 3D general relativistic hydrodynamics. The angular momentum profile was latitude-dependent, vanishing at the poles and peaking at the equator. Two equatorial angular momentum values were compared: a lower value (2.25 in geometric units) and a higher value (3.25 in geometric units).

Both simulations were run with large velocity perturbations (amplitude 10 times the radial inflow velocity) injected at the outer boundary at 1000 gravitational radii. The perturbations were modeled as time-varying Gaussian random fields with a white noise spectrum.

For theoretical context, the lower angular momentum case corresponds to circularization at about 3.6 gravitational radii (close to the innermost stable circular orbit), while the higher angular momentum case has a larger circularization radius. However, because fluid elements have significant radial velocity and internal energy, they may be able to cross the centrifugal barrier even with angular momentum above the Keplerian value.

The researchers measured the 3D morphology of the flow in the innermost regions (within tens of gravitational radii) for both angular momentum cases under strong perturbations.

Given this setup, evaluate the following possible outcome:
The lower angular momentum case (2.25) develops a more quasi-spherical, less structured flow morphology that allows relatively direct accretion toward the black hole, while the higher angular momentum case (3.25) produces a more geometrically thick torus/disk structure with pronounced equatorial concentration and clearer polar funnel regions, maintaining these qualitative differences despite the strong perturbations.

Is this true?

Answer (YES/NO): NO